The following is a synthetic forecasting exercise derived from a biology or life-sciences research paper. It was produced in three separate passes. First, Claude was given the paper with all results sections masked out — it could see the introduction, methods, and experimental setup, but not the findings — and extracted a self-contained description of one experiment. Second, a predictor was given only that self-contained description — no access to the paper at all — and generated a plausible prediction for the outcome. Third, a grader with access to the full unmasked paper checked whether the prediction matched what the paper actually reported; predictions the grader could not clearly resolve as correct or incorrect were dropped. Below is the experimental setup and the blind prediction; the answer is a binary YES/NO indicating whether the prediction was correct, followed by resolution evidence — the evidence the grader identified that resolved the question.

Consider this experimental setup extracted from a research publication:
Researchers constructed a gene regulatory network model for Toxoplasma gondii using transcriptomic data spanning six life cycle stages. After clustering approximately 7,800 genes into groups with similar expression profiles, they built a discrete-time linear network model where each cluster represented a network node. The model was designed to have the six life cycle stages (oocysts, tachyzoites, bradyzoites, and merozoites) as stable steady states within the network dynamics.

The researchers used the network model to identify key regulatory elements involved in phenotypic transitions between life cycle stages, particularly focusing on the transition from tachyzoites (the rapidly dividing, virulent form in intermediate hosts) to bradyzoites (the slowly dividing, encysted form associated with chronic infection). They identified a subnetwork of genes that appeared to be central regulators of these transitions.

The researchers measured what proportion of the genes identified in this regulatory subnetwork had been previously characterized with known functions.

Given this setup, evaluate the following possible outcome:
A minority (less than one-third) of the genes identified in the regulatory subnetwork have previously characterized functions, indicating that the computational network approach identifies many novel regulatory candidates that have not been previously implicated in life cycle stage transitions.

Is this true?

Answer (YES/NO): NO